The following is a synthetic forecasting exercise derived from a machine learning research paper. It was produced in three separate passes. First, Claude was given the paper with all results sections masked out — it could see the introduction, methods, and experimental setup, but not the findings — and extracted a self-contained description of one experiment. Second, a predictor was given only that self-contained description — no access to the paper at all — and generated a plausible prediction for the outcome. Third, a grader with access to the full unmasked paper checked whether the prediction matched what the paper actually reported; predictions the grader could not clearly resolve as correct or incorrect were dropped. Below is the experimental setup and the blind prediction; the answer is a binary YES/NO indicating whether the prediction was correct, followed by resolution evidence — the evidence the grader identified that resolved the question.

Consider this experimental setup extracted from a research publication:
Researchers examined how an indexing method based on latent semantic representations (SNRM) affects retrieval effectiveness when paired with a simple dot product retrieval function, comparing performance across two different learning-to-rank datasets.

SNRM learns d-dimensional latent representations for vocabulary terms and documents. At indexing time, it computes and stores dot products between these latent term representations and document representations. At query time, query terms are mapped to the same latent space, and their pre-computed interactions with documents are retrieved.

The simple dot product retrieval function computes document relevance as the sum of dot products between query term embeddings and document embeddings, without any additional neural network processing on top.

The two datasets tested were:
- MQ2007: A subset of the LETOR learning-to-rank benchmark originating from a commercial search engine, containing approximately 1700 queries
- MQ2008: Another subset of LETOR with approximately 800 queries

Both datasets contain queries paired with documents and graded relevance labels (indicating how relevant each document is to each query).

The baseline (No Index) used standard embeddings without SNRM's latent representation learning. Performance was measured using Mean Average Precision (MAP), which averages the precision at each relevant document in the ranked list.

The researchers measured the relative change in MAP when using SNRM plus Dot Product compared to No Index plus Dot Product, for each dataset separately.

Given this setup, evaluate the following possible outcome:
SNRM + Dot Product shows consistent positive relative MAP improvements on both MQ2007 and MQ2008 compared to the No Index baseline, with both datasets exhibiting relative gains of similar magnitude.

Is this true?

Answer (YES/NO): NO